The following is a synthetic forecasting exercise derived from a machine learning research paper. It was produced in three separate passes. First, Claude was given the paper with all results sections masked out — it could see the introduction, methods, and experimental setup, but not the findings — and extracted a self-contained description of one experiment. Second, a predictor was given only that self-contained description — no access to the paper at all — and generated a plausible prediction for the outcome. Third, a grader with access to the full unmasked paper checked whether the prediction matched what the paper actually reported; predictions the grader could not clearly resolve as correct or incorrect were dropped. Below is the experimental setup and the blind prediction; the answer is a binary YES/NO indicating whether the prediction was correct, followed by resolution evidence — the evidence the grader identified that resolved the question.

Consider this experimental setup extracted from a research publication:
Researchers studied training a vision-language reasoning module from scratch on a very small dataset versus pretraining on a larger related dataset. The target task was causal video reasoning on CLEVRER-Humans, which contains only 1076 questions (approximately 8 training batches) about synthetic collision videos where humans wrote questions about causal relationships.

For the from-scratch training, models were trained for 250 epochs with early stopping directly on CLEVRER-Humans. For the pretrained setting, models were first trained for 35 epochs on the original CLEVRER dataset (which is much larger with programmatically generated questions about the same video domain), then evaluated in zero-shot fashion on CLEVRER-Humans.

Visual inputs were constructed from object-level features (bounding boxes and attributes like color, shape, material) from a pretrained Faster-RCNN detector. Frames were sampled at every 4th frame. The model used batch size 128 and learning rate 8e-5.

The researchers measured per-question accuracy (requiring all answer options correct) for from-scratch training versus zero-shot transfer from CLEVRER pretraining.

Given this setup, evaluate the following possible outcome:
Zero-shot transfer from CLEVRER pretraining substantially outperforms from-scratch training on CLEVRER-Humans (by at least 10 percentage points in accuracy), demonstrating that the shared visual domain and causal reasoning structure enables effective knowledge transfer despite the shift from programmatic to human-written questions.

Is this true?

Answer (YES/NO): NO